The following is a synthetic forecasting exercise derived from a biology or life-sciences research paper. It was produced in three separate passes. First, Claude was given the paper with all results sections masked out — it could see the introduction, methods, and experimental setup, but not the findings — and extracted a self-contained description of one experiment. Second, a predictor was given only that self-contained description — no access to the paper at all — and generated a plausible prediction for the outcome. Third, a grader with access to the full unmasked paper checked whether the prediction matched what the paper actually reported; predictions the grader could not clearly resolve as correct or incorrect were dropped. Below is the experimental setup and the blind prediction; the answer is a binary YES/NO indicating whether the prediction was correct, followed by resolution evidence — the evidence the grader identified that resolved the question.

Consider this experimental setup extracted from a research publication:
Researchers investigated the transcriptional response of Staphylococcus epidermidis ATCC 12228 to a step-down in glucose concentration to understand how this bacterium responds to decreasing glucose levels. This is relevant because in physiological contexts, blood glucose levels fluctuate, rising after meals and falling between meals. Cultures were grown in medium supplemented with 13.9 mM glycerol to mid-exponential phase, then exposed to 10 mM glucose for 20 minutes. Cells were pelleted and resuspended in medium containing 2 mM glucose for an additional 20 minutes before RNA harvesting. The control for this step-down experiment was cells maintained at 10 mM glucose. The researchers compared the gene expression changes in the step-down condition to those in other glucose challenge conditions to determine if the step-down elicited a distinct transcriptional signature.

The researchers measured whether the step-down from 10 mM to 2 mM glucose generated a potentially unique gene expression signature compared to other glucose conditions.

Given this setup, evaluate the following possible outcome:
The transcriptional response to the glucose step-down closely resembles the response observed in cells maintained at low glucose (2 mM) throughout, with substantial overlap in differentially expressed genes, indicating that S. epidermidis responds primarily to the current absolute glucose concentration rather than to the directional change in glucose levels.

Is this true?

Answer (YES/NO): NO